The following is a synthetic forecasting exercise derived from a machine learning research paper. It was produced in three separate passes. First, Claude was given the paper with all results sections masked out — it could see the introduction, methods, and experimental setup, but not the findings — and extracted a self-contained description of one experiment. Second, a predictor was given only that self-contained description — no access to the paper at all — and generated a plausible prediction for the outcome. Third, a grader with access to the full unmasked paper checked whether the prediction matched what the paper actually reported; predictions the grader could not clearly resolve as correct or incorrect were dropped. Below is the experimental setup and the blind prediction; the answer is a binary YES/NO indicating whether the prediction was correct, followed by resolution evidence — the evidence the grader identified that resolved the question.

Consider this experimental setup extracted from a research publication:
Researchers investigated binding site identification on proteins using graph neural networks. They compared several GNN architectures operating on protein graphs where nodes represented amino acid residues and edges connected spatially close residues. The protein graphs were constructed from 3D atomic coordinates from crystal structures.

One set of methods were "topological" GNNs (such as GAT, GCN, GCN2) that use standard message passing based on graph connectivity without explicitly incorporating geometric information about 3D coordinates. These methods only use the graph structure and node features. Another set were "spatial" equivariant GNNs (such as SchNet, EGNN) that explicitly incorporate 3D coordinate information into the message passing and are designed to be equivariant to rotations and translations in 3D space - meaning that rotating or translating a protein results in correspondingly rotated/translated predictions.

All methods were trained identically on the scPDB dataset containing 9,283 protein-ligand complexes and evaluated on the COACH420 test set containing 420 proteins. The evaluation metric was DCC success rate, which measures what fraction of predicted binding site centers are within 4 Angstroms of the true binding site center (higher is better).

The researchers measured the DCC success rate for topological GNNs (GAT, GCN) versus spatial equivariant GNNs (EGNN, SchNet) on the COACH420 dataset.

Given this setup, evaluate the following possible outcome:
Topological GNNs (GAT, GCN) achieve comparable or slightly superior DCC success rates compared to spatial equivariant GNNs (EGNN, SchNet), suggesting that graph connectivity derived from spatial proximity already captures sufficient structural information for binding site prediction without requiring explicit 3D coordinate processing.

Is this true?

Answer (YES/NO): NO